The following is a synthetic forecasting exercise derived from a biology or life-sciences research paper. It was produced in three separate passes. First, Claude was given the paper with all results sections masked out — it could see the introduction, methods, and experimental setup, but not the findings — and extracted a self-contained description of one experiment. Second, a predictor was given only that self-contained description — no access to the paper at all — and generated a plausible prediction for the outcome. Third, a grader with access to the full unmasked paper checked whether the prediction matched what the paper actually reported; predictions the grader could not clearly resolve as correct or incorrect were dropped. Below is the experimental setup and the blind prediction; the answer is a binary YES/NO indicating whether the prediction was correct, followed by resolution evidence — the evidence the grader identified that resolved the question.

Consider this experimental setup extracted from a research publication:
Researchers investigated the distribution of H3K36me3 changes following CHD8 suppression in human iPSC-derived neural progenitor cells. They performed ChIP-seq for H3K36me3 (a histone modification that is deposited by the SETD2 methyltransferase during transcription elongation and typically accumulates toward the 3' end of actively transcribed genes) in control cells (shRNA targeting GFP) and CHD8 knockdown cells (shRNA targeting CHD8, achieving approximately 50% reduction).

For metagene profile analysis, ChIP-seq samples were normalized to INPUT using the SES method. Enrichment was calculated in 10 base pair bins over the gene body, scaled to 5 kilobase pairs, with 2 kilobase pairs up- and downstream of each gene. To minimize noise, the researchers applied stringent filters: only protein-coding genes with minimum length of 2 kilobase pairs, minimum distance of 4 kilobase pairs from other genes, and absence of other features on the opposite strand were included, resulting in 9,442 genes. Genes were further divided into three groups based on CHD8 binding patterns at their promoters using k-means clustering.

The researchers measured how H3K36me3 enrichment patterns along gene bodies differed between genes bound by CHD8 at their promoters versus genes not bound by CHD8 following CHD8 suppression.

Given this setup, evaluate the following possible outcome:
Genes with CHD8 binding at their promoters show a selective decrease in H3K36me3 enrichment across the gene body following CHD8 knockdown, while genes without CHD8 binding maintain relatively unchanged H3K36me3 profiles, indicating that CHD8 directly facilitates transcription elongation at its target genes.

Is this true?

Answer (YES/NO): YES